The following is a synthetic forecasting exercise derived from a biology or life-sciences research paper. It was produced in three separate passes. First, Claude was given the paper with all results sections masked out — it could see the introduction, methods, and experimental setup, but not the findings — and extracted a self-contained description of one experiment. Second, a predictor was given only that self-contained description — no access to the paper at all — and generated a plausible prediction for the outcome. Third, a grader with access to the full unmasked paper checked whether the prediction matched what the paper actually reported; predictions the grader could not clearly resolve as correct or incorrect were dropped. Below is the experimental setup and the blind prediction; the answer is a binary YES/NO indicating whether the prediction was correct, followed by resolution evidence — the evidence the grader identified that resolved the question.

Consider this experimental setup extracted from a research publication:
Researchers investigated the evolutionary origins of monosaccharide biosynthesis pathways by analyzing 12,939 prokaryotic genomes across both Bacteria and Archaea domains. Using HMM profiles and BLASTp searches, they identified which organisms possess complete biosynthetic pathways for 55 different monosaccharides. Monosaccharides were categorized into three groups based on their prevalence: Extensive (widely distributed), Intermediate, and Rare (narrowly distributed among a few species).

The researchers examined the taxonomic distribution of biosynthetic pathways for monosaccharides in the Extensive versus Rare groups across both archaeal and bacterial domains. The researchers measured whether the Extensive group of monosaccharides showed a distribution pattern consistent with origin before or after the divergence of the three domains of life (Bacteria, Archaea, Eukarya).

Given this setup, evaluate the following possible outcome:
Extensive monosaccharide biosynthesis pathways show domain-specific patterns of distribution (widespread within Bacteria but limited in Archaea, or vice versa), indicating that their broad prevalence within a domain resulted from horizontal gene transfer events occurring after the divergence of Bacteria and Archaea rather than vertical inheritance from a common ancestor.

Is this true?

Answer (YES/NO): NO